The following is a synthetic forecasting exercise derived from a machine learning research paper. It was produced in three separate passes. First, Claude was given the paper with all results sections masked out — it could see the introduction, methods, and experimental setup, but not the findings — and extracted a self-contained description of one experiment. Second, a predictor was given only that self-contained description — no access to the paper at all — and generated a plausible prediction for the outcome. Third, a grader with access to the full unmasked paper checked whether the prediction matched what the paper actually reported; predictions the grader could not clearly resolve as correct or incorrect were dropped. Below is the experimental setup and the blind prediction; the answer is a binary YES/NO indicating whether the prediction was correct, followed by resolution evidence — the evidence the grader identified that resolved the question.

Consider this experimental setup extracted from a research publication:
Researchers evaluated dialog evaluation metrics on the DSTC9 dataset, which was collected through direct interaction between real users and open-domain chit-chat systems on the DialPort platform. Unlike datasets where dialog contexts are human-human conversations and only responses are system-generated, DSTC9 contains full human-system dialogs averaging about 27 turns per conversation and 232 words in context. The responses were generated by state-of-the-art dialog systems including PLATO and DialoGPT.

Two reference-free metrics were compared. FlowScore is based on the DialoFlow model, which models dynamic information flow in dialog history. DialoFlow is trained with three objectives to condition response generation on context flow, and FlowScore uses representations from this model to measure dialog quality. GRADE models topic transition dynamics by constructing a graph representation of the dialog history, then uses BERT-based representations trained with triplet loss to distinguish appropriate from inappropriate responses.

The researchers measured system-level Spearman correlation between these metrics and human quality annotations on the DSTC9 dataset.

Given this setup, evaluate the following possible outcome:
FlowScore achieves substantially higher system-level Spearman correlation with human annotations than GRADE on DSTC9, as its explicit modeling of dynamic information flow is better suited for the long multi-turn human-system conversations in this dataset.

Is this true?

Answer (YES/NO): YES